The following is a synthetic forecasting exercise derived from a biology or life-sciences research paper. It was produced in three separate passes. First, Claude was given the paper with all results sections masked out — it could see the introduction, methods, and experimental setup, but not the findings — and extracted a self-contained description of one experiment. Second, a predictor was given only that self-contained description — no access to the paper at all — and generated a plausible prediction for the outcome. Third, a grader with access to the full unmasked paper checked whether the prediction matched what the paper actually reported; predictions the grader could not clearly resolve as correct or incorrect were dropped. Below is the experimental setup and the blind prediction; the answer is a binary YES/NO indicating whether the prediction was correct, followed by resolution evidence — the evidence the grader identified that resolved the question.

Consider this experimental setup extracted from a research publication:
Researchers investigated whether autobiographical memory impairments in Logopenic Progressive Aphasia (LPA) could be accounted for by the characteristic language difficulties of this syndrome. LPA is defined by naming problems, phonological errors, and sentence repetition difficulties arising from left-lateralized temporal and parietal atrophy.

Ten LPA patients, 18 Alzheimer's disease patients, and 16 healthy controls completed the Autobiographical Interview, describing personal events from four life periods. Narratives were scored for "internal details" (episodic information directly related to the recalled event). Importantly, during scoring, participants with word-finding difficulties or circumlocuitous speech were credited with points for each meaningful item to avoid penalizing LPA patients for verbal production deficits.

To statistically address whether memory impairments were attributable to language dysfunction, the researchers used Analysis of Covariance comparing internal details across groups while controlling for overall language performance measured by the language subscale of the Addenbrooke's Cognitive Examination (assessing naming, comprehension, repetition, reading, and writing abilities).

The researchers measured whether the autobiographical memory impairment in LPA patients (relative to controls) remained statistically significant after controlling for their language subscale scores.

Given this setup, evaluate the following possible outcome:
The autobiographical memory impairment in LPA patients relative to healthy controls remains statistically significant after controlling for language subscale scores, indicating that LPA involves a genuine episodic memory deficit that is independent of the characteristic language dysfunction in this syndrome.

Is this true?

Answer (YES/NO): YES